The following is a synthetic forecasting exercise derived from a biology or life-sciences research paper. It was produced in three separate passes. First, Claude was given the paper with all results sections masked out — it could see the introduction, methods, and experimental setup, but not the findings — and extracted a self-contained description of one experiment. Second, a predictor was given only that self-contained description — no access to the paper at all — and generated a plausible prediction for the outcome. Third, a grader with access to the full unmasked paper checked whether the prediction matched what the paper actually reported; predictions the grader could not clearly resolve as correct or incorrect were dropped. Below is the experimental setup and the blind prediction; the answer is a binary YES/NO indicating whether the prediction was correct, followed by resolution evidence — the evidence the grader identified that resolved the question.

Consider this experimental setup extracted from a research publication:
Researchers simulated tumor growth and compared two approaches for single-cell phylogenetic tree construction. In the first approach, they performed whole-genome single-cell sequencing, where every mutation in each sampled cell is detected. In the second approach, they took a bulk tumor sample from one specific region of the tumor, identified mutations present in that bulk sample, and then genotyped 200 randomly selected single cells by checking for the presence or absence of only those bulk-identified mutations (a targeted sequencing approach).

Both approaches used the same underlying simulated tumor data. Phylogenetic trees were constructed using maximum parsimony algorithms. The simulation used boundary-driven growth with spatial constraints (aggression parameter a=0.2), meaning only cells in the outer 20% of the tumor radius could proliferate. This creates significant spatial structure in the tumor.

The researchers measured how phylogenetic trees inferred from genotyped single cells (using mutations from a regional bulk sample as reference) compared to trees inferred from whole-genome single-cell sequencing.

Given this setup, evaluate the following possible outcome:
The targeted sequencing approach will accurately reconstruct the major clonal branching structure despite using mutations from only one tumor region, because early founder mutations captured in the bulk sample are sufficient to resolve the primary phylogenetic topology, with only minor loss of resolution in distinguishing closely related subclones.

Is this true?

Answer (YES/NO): NO